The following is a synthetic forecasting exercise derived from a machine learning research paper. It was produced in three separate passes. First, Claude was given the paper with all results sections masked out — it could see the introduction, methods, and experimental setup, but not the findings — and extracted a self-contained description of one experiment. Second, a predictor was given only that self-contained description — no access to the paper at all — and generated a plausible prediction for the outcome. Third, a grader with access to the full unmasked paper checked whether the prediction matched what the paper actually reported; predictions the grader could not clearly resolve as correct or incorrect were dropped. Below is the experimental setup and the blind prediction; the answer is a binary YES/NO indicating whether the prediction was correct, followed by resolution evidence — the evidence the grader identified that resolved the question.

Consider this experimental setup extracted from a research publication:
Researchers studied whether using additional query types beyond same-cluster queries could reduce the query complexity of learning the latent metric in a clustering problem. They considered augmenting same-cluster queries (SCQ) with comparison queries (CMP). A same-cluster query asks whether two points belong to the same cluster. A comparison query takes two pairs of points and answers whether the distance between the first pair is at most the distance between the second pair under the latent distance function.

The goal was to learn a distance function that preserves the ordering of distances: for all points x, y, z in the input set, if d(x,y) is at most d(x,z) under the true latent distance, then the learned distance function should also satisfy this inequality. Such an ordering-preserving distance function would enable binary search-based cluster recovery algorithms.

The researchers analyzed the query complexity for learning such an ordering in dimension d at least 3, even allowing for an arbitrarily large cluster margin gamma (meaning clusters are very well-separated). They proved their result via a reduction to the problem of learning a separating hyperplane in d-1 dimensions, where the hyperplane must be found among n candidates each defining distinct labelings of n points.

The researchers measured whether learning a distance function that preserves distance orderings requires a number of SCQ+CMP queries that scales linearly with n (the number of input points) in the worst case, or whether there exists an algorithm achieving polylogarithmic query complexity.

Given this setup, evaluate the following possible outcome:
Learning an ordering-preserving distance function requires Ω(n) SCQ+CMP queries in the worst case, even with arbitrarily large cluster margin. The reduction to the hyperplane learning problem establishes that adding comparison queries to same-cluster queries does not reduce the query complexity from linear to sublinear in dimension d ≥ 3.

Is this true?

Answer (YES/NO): YES